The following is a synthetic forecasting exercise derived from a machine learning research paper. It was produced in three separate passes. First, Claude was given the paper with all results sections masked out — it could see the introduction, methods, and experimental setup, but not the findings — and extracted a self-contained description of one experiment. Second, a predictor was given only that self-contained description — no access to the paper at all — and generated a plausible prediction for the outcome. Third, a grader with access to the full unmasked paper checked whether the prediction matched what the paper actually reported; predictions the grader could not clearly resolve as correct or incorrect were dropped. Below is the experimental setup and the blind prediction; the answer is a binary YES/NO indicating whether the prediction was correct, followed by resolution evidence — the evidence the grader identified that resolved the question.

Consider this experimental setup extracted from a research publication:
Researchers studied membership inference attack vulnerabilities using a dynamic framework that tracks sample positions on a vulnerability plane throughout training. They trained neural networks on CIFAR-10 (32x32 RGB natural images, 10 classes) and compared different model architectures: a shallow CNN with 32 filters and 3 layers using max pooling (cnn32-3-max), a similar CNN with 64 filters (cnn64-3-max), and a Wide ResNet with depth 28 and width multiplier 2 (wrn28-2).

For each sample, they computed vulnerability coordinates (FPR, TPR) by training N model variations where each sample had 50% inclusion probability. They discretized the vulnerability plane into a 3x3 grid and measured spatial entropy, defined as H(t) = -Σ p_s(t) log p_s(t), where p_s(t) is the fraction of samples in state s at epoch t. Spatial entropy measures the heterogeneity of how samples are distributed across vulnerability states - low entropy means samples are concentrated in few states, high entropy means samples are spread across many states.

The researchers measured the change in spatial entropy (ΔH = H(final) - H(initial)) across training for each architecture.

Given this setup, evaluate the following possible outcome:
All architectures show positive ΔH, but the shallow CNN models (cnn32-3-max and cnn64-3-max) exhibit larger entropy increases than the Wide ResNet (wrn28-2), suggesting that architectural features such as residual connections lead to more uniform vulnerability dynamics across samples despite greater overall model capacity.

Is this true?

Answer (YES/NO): NO